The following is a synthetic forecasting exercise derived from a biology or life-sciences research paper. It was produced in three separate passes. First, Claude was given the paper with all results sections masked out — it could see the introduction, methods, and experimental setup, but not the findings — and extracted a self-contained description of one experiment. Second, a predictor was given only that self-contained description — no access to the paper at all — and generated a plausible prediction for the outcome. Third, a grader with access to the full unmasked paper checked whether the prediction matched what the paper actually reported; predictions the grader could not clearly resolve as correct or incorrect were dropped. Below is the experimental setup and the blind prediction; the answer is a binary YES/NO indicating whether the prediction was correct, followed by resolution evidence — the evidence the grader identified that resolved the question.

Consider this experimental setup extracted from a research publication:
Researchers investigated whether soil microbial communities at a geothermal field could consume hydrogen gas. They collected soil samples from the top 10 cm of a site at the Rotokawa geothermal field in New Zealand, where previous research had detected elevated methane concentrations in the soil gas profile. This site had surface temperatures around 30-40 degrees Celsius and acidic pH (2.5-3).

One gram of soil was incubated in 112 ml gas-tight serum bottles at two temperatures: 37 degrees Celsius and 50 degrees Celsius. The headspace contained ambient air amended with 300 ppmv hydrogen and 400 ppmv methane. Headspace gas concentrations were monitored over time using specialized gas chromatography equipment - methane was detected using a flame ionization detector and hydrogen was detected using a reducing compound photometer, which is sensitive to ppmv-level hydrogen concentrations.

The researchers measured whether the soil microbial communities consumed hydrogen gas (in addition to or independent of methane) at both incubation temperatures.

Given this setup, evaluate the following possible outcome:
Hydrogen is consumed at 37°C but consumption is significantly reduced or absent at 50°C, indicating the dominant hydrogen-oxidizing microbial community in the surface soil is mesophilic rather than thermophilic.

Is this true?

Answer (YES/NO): NO